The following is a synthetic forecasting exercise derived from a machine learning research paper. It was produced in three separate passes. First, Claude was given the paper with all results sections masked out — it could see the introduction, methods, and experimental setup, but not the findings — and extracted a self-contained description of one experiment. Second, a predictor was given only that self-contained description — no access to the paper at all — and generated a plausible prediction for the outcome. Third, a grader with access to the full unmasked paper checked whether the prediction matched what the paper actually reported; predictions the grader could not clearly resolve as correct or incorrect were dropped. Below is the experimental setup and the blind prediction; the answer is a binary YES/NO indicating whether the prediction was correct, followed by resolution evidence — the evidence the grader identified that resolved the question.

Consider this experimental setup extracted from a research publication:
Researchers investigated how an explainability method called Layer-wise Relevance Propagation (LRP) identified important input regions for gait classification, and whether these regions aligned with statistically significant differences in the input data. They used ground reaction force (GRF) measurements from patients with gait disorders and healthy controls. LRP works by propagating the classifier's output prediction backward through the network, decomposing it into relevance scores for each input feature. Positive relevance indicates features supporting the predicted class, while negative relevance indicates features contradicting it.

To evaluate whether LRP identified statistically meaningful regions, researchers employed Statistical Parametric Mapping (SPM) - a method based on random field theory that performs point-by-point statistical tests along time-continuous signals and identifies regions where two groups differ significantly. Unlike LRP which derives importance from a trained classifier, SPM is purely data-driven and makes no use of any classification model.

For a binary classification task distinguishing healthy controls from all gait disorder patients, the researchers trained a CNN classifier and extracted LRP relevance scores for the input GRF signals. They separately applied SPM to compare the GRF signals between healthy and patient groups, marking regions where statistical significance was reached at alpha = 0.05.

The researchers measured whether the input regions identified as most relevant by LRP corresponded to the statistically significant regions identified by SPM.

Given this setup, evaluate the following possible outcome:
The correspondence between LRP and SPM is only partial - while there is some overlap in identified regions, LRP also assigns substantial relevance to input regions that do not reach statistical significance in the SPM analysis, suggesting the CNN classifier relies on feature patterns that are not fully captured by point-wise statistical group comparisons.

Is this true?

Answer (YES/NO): NO